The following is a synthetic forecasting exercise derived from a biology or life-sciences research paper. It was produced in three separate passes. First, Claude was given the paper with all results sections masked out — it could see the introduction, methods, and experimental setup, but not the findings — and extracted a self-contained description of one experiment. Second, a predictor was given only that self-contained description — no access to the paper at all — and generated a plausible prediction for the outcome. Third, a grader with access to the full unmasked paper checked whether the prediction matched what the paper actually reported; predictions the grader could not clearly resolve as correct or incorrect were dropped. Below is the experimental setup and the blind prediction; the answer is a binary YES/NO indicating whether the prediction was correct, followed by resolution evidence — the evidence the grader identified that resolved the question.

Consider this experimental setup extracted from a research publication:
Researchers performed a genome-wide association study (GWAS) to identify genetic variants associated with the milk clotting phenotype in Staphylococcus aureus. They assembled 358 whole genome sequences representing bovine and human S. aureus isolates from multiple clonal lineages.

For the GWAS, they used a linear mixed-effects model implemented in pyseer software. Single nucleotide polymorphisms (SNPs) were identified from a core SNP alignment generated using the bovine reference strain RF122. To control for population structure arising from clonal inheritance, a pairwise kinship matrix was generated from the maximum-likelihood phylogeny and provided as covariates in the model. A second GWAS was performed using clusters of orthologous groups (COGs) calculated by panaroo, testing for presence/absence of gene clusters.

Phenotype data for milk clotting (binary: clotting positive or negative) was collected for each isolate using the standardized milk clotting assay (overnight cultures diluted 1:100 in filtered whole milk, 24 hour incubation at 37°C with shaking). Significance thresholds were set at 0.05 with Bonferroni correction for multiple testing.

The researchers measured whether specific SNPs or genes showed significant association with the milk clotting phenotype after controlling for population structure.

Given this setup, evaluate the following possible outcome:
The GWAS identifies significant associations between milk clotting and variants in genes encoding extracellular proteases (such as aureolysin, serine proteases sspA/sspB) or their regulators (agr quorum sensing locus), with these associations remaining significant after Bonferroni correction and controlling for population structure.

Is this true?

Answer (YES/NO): NO